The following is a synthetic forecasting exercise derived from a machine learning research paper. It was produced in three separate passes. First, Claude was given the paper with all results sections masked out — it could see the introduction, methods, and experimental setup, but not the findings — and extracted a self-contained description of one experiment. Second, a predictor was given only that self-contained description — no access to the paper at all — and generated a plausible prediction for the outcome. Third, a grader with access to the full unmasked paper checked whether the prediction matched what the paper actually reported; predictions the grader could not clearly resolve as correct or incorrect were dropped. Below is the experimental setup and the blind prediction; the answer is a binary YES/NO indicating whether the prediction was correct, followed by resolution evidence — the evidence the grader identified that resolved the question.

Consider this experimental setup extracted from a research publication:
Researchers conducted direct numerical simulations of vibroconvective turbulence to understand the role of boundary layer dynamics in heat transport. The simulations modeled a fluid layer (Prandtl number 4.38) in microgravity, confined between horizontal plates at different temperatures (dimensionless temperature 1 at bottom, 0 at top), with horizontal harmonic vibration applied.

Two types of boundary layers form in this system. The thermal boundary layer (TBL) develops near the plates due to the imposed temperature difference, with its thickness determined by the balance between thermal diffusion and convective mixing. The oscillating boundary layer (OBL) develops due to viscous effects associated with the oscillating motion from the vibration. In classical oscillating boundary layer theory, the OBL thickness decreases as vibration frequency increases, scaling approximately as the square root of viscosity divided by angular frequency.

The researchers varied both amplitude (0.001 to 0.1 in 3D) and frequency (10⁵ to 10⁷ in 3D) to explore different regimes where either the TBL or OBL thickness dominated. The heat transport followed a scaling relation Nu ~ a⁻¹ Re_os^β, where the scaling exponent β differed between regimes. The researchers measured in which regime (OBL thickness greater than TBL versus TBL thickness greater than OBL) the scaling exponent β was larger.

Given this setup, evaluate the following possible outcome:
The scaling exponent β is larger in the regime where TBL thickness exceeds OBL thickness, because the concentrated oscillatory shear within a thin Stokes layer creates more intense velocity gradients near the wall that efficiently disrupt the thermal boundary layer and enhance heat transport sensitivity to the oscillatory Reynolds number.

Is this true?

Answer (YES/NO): YES